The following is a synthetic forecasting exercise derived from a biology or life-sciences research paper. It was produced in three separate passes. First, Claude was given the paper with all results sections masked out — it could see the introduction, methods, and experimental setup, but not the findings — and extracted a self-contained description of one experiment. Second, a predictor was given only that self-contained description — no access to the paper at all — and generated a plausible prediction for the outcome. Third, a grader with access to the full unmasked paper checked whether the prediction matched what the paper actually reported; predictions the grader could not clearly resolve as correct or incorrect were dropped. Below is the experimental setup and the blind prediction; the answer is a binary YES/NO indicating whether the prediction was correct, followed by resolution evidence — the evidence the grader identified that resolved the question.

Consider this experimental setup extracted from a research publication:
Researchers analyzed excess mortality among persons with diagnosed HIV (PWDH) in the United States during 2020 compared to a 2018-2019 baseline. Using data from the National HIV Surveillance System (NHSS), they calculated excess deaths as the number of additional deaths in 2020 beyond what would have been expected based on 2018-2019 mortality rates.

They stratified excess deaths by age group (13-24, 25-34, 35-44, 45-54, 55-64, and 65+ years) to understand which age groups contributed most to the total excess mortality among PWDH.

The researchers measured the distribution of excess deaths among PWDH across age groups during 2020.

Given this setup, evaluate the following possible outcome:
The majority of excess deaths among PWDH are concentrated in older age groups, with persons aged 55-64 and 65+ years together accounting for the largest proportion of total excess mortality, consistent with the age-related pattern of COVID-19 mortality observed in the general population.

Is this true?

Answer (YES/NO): NO